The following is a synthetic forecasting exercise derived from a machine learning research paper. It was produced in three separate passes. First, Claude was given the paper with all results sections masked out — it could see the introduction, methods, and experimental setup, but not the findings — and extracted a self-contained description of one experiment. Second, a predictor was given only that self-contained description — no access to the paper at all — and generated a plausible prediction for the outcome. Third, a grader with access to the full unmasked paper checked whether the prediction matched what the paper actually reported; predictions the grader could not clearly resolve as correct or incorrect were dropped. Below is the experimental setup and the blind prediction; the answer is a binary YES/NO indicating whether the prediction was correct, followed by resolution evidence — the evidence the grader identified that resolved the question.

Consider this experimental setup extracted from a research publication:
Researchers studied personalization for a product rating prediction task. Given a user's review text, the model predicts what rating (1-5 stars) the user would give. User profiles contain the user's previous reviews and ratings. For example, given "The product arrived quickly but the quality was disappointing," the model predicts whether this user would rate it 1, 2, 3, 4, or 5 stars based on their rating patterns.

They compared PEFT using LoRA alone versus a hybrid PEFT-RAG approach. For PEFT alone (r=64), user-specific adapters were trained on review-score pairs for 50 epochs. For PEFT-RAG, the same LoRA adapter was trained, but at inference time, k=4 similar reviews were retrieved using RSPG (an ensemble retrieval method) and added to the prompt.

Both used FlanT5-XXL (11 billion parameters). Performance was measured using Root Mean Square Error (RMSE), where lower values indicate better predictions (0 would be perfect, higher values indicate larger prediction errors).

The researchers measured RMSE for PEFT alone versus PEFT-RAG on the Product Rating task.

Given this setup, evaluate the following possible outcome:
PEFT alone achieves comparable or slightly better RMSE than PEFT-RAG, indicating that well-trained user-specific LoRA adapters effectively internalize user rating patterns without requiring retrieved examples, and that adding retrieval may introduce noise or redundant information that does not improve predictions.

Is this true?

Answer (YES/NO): NO